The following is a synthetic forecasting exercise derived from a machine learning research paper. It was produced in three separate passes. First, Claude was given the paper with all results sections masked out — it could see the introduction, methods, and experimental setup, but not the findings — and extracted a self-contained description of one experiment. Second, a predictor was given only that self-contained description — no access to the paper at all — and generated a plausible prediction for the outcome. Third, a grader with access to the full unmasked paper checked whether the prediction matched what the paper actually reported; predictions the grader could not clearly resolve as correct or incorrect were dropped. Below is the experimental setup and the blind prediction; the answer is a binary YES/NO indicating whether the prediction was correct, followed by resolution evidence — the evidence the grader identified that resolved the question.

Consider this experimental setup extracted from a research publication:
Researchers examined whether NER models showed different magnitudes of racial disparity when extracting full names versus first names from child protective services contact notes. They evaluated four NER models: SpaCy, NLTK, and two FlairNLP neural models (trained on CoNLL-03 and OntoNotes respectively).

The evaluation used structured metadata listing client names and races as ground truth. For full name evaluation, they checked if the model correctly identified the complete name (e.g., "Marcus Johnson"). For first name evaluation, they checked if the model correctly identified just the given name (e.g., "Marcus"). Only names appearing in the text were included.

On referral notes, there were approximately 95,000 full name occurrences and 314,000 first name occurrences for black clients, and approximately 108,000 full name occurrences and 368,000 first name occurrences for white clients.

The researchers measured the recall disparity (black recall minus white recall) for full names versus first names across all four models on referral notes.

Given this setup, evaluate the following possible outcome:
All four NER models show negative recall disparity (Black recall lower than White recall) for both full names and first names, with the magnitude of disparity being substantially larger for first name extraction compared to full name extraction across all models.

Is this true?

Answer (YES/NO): NO